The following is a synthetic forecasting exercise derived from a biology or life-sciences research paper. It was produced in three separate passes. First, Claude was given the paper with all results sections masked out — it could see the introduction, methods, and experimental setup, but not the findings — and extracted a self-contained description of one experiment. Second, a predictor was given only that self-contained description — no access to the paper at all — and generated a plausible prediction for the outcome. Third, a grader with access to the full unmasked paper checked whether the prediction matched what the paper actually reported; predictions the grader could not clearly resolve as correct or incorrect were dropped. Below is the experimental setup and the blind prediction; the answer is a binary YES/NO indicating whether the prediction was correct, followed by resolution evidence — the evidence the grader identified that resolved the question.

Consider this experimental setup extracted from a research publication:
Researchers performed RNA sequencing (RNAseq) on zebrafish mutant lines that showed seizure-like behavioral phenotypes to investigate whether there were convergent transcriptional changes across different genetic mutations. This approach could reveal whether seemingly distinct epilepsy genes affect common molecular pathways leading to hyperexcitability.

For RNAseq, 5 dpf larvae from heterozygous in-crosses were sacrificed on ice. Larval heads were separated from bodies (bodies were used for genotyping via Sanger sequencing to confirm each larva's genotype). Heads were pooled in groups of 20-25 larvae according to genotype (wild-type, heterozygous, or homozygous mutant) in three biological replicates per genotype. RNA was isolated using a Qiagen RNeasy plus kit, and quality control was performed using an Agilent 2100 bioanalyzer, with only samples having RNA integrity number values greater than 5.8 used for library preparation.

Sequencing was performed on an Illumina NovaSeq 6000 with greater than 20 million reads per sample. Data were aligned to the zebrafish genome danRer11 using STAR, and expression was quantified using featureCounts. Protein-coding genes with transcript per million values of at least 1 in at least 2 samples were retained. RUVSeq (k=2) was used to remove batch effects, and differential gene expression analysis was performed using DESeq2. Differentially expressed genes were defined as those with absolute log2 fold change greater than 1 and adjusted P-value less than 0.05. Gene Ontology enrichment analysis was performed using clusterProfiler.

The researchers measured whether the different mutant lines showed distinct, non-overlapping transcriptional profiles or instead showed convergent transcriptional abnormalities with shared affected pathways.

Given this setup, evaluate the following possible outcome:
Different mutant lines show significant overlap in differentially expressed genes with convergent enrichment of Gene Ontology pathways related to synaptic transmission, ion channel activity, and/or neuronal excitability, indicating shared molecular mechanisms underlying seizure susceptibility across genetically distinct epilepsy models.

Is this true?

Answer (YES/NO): NO